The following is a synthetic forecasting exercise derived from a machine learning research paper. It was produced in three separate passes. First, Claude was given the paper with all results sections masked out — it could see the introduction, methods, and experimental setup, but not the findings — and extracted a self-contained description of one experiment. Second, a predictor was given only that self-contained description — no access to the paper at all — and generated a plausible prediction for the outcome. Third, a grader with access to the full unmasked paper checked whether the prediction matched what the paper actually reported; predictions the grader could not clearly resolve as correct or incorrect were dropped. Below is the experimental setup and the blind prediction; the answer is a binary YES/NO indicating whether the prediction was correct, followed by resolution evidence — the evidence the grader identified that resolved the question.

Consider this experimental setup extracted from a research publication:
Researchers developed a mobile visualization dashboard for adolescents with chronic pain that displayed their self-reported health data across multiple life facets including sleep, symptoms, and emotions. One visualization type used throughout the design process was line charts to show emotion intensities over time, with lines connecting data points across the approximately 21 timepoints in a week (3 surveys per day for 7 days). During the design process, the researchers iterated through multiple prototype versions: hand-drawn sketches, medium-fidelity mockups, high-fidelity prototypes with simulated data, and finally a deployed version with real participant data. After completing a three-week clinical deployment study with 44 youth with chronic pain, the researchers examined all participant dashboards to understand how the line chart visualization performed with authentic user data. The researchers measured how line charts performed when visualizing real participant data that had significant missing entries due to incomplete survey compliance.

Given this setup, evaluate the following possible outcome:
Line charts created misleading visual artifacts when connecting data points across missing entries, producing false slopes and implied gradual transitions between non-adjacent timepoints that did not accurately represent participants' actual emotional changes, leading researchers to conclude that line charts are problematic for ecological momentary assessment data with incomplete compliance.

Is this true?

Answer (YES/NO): NO